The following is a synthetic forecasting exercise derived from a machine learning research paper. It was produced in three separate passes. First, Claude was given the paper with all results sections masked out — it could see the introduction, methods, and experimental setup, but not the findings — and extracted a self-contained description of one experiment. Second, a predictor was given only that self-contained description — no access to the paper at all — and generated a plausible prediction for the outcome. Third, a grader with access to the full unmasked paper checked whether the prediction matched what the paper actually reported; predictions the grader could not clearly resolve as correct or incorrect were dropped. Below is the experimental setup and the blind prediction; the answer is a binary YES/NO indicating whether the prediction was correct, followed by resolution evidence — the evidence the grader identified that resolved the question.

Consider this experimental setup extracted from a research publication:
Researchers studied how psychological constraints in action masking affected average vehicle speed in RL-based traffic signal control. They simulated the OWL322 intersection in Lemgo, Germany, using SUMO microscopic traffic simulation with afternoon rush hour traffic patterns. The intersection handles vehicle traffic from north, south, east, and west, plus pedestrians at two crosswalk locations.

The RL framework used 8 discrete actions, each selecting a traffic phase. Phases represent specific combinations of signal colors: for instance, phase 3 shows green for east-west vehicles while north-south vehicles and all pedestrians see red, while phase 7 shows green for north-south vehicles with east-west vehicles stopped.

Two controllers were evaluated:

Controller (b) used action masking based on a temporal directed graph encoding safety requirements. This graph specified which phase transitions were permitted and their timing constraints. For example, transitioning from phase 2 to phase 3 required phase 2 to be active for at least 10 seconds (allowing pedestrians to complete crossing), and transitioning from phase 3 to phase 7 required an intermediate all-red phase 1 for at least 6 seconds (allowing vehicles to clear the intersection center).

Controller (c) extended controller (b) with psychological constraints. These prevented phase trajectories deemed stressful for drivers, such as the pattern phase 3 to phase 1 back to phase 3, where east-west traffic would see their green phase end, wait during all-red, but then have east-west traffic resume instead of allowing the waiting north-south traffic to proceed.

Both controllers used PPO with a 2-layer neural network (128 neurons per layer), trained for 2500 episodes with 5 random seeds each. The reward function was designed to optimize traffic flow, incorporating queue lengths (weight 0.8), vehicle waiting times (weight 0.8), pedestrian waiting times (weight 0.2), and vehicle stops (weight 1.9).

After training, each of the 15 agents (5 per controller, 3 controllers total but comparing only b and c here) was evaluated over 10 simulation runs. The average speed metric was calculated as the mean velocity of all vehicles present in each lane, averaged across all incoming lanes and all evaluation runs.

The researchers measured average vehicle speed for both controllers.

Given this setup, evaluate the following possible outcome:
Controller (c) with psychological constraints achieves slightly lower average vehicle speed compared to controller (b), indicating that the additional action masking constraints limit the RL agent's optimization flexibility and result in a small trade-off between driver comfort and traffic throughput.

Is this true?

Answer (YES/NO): YES